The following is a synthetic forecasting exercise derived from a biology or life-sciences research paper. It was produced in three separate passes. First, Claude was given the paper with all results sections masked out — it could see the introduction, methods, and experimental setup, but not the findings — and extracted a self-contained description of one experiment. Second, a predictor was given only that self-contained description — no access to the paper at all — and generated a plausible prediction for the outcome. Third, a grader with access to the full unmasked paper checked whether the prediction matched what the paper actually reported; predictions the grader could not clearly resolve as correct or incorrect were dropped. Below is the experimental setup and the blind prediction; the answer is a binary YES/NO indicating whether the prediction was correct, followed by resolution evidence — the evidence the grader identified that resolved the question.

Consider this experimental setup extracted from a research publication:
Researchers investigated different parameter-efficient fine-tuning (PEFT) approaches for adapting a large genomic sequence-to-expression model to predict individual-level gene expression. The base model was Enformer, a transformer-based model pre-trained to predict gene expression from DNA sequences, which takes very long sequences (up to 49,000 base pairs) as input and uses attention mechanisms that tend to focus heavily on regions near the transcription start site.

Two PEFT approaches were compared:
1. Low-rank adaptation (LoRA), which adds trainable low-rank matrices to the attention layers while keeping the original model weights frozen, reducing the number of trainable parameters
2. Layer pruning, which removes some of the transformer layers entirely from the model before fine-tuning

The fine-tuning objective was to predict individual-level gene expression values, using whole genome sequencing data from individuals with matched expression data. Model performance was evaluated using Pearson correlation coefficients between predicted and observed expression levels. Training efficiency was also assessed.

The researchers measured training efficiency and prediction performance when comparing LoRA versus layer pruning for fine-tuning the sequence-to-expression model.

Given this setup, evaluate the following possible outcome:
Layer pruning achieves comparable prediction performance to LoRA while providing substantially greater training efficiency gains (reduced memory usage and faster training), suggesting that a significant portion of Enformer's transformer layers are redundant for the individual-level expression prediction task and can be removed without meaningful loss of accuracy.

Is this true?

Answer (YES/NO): NO